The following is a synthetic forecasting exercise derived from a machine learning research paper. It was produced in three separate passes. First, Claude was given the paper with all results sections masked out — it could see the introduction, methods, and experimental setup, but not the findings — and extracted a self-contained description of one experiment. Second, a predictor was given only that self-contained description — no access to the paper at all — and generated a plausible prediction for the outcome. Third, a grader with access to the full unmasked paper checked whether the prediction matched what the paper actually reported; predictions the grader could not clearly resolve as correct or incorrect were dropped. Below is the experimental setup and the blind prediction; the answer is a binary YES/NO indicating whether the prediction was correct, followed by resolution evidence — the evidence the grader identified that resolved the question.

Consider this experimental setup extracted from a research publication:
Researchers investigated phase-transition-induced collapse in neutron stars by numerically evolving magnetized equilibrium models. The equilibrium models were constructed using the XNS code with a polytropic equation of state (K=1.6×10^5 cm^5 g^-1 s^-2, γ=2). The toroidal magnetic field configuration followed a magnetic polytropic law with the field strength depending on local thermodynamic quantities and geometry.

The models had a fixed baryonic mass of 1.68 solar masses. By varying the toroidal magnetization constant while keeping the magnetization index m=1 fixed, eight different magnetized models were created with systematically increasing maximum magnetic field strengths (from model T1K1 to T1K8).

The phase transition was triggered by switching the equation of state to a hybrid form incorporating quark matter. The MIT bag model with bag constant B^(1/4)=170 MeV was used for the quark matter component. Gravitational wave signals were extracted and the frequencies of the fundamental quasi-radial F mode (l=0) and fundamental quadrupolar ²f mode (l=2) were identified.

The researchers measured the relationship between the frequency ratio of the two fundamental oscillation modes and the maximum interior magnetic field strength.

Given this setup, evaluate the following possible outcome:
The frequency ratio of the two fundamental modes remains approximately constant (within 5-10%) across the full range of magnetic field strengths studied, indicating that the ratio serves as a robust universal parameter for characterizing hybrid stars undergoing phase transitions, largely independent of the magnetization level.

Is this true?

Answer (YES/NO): NO